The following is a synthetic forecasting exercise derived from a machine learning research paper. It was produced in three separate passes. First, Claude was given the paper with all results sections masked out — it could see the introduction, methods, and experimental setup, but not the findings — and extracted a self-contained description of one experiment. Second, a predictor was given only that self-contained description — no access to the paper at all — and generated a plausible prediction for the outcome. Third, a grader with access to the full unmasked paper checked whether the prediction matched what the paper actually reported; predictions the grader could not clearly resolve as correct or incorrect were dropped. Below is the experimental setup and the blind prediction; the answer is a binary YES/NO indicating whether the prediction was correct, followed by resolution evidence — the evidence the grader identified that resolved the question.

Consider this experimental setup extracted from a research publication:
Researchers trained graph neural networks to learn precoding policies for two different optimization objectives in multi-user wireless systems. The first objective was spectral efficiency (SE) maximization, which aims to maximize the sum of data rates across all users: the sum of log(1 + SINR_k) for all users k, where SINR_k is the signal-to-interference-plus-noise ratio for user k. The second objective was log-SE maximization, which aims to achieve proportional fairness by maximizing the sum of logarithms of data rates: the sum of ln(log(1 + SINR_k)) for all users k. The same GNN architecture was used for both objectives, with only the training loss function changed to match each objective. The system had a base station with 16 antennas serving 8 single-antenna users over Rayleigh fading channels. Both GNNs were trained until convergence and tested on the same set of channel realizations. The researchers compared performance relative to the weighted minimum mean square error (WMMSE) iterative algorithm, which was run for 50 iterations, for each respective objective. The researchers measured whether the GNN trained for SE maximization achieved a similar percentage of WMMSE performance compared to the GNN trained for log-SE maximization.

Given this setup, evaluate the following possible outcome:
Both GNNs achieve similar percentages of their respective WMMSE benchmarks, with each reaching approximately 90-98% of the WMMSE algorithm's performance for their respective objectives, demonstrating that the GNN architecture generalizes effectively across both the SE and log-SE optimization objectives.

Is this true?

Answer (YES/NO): YES